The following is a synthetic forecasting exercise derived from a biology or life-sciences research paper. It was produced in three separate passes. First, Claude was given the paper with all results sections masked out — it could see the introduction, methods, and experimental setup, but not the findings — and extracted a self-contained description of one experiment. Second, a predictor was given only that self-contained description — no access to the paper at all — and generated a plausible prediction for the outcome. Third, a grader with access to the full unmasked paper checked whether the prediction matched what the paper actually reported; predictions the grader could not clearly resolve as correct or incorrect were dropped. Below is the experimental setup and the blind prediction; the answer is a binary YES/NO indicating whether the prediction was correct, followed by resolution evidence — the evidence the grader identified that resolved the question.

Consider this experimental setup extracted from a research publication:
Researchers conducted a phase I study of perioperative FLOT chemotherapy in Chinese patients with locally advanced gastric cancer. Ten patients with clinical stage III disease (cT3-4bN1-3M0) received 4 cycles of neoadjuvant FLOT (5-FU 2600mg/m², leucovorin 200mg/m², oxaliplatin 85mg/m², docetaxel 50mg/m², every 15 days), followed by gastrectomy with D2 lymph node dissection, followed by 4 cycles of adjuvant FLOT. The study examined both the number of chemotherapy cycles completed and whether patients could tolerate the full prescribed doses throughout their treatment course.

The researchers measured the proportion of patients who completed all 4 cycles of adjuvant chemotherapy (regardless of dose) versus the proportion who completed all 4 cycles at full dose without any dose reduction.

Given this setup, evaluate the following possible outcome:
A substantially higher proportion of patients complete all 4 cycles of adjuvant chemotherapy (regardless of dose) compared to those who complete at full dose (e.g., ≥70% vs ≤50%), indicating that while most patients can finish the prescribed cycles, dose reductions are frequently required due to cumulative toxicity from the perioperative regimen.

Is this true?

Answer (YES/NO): YES